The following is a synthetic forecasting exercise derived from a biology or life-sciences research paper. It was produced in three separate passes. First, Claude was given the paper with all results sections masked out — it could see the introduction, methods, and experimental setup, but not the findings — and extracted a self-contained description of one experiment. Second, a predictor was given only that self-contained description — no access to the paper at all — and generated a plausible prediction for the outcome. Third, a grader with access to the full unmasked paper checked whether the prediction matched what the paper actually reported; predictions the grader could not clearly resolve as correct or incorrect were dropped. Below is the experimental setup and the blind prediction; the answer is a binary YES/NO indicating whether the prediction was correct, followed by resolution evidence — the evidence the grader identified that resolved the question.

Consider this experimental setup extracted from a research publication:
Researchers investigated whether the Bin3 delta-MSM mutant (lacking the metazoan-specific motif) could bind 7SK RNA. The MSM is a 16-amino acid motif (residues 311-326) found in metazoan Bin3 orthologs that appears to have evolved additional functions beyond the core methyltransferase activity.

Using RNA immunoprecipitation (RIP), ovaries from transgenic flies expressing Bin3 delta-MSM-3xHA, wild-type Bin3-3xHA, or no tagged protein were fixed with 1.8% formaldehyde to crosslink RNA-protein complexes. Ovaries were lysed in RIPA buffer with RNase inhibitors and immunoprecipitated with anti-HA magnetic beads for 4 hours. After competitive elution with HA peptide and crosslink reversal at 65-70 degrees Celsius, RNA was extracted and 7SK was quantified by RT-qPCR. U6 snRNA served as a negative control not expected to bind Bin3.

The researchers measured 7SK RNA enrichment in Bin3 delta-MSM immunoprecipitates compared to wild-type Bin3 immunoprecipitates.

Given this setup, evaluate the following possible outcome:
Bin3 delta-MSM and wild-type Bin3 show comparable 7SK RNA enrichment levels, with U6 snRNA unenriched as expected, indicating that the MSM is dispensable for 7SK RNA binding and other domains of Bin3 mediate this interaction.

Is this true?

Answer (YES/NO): NO